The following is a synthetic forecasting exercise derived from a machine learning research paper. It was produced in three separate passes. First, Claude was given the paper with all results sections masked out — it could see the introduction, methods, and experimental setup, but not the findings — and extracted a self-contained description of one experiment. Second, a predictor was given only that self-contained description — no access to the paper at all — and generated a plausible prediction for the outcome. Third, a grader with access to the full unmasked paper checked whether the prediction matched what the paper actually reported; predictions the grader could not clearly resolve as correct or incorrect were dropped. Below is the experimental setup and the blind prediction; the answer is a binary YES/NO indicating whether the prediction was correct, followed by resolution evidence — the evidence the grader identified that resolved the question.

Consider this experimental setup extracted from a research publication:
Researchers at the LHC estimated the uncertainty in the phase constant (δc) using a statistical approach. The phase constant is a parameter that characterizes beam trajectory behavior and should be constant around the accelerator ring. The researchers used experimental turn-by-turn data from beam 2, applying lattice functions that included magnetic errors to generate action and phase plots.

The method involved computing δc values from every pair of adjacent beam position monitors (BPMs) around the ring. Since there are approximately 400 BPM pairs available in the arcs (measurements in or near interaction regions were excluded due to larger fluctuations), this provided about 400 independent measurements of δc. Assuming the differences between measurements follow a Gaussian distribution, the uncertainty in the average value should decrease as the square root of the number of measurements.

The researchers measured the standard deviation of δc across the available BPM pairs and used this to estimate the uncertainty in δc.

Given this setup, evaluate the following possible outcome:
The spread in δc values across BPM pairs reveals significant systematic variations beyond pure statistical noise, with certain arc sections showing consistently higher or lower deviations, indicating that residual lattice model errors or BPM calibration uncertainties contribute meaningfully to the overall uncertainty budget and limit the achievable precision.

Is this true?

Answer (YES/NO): NO